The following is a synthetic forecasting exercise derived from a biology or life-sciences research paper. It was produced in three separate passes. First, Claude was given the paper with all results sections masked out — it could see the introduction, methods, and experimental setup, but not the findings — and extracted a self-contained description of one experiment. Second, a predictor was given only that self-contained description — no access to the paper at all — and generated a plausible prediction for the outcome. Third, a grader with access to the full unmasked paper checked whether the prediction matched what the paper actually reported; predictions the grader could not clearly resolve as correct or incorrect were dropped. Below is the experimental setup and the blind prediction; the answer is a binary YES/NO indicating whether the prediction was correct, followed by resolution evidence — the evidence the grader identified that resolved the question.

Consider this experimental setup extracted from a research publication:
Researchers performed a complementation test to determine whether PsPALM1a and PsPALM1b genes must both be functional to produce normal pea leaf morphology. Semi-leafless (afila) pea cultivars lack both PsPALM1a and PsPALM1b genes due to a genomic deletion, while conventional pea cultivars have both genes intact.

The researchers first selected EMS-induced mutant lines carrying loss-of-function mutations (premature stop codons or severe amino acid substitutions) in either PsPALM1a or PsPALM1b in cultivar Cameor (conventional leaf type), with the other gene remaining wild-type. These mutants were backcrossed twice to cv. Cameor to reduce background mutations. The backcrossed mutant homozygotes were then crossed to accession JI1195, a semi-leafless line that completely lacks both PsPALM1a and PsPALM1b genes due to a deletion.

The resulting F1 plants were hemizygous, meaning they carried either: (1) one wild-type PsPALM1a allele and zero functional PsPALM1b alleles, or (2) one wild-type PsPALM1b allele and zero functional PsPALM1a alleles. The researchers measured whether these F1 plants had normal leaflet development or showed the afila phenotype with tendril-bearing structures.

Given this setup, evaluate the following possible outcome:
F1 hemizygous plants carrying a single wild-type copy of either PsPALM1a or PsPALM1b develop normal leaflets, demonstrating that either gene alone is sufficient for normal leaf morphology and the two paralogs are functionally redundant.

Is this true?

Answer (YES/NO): NO